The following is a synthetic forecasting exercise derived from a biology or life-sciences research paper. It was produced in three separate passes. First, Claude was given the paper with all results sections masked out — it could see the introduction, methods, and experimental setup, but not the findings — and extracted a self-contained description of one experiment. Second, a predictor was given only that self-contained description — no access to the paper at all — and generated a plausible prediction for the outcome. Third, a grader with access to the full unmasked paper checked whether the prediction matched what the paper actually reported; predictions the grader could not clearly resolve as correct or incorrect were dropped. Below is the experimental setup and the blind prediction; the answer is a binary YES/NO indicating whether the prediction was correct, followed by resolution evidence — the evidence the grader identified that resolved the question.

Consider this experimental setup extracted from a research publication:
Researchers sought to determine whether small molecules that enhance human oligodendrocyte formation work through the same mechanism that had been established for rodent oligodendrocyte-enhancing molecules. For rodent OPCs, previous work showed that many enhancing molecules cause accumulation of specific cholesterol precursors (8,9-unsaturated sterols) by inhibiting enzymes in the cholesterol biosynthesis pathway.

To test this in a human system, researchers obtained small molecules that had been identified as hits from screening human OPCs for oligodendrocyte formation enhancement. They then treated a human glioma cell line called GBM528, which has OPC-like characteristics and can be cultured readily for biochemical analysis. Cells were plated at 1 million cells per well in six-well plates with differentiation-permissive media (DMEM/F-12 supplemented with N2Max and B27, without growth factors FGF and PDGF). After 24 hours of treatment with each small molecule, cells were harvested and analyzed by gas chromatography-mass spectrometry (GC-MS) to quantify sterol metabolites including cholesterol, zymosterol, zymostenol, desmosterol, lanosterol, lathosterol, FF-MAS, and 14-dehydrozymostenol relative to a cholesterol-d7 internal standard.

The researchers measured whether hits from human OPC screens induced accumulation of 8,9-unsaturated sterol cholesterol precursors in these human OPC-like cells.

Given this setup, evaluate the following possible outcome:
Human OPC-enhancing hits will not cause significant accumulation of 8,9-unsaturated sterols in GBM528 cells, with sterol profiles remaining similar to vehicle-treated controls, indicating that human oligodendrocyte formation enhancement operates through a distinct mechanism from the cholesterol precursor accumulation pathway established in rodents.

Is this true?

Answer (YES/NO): NO